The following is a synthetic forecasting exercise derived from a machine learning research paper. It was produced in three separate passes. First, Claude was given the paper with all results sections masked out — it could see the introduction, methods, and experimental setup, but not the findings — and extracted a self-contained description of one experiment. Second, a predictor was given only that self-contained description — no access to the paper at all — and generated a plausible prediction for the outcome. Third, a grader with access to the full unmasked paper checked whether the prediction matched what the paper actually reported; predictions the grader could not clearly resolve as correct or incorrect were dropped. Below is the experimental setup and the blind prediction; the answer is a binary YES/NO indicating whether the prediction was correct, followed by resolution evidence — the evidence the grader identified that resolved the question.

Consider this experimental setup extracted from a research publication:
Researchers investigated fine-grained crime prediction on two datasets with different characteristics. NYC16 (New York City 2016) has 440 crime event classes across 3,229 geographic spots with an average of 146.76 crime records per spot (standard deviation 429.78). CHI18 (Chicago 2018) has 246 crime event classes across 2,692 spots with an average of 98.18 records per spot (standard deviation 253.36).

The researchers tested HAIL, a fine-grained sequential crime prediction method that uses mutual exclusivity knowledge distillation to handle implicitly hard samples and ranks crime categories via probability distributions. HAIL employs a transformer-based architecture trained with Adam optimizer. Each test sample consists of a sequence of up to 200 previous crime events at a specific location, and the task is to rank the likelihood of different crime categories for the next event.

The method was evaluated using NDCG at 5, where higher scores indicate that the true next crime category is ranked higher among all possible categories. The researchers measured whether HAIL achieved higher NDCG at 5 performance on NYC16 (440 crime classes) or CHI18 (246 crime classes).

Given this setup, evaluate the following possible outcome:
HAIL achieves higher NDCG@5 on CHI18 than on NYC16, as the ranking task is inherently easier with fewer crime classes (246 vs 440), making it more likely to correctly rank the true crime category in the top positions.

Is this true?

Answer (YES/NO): YES